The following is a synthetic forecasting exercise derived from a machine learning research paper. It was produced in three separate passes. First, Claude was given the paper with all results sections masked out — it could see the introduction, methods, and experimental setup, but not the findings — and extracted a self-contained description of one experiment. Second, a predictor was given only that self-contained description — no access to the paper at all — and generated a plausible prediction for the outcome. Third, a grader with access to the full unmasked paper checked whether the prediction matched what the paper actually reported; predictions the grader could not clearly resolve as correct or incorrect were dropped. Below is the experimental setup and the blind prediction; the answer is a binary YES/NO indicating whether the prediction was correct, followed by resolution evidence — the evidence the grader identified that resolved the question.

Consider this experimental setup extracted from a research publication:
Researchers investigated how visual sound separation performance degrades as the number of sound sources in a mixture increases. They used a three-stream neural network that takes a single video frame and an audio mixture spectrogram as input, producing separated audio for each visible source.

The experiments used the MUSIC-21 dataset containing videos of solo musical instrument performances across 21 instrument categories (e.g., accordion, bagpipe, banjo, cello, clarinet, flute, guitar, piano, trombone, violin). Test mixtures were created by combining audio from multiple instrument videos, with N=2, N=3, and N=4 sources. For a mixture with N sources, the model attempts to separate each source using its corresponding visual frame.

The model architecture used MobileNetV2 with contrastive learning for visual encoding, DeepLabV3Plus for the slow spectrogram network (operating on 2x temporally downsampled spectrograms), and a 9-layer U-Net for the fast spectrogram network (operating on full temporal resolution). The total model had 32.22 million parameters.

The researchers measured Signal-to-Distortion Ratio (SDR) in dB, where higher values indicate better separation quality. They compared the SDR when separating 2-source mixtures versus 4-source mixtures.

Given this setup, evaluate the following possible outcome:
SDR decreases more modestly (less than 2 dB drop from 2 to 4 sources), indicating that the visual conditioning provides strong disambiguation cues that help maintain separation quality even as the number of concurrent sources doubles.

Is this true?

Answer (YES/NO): NO